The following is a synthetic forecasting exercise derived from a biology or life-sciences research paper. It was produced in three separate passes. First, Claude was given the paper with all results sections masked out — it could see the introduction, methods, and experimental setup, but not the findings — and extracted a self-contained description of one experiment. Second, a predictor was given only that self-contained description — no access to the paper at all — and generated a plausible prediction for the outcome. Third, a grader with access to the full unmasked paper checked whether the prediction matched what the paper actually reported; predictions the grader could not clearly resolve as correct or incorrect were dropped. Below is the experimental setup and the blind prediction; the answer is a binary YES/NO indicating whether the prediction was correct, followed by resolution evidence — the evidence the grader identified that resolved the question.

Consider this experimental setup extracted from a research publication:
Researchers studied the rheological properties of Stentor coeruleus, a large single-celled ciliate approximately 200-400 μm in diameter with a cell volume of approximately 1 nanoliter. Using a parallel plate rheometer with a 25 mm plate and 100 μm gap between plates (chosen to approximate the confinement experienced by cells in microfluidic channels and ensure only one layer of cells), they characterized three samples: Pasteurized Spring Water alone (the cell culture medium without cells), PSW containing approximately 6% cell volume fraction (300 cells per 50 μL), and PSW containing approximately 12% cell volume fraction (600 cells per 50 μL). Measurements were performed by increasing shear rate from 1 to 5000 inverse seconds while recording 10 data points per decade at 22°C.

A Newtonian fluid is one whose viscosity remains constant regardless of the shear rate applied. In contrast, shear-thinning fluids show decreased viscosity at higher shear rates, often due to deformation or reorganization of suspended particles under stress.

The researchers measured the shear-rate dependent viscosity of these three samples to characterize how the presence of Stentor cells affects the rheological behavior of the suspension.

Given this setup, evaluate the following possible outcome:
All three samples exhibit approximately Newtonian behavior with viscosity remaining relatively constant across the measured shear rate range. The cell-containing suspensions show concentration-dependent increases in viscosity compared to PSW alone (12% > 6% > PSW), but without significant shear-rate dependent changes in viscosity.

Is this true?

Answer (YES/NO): NO